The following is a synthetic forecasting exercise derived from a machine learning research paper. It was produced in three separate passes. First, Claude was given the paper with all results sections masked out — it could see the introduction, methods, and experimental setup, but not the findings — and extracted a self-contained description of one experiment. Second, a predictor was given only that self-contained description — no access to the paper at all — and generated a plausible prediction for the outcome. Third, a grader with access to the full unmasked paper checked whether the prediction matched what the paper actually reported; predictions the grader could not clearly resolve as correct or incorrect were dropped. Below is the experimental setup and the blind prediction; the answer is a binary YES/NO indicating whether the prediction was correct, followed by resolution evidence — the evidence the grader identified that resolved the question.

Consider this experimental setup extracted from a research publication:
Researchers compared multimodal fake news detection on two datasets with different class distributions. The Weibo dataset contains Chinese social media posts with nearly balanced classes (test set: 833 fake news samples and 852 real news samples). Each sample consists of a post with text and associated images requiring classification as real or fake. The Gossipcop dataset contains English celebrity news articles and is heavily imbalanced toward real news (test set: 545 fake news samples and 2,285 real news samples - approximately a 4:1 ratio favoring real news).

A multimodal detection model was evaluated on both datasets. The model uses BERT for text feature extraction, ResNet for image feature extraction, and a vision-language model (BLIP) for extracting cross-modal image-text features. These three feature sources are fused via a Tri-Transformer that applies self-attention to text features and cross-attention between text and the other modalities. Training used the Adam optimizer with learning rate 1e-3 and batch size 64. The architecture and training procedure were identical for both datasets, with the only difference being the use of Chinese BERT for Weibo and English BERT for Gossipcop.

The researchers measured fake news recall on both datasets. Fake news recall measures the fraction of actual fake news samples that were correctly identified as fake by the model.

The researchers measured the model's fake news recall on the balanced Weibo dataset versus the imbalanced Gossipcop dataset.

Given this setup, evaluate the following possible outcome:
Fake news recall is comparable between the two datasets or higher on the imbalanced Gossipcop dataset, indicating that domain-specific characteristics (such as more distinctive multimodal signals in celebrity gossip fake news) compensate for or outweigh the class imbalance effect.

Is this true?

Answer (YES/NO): NO